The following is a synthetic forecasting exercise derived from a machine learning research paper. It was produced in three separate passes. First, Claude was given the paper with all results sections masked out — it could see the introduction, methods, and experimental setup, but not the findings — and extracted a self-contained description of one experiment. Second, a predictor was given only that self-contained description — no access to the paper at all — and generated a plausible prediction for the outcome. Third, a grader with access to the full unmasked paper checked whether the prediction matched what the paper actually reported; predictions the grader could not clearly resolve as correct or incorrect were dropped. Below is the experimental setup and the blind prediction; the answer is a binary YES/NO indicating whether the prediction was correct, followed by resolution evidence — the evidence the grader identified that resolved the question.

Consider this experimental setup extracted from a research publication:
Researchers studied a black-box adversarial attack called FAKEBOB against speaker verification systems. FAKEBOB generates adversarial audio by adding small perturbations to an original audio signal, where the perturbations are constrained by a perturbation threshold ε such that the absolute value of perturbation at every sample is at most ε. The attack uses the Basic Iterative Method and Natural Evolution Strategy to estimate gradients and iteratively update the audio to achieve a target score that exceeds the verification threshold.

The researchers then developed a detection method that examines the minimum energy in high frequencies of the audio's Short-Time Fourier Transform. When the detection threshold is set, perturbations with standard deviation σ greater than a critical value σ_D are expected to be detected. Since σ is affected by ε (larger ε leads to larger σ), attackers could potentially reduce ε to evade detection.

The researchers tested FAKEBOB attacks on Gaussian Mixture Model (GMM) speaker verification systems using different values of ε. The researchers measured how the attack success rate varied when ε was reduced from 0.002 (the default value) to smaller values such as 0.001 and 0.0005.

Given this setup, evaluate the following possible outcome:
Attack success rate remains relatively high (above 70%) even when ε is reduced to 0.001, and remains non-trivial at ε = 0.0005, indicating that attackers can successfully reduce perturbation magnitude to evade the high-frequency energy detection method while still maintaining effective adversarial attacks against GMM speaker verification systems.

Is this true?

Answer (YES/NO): NO